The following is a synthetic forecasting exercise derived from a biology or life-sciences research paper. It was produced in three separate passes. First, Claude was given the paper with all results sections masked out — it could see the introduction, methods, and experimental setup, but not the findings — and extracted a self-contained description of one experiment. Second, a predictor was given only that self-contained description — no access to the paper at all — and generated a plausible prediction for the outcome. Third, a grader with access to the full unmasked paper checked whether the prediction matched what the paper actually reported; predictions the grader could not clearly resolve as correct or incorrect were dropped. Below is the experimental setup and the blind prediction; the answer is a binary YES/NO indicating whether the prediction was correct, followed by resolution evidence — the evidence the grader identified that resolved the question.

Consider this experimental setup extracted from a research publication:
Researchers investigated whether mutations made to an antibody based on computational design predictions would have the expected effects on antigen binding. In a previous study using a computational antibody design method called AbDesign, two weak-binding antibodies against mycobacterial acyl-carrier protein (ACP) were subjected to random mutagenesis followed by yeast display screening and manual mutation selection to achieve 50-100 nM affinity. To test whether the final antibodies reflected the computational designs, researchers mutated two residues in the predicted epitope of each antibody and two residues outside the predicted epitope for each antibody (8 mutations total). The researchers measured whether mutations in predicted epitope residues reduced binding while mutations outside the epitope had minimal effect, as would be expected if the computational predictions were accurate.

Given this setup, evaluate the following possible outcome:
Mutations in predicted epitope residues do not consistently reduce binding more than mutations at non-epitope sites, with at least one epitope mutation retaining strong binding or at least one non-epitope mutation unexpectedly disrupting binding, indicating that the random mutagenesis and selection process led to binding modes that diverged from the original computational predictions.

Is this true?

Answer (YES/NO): YES